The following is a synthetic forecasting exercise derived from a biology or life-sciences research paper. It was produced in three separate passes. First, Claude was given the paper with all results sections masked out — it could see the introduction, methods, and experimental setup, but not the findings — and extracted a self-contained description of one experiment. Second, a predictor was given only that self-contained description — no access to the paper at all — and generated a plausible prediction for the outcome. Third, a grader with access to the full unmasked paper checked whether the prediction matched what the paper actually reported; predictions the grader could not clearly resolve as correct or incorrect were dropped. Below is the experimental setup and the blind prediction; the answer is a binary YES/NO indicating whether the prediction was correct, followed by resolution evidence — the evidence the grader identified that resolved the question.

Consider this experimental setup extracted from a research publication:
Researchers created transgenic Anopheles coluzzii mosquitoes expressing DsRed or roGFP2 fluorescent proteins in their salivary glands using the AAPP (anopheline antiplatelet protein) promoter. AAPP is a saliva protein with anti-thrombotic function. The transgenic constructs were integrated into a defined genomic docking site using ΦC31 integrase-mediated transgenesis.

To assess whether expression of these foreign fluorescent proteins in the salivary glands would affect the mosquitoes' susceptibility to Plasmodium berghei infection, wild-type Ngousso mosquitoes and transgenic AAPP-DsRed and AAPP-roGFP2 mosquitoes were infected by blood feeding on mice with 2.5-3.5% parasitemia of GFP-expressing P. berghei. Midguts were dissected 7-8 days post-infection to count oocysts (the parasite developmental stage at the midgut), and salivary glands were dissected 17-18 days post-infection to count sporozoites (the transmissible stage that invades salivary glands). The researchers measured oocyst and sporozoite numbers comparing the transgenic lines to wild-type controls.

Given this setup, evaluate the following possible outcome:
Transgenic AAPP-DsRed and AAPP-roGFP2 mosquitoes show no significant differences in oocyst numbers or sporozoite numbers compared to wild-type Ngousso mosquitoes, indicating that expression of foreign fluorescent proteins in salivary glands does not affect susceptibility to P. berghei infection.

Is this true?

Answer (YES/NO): YES